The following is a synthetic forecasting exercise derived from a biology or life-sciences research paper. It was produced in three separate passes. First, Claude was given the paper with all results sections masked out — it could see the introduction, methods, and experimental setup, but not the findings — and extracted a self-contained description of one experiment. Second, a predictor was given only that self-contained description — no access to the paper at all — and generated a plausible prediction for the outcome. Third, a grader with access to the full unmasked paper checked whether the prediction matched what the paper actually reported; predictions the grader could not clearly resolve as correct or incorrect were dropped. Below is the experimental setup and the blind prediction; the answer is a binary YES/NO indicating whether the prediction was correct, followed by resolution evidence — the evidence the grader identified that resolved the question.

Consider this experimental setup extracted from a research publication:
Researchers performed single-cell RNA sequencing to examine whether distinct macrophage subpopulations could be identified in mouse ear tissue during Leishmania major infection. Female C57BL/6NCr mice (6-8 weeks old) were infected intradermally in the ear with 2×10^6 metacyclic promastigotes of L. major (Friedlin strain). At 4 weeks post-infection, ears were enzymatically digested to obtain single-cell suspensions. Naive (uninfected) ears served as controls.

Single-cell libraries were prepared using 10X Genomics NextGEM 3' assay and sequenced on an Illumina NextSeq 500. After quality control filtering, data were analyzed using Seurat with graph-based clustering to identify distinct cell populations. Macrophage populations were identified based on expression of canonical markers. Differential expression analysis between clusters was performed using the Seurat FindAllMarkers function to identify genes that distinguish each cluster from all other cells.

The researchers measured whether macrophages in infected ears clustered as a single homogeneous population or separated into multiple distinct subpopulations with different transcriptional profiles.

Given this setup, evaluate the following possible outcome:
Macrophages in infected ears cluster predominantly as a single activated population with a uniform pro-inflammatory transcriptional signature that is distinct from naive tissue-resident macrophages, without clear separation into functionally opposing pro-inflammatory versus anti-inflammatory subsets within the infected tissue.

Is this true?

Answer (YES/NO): NO